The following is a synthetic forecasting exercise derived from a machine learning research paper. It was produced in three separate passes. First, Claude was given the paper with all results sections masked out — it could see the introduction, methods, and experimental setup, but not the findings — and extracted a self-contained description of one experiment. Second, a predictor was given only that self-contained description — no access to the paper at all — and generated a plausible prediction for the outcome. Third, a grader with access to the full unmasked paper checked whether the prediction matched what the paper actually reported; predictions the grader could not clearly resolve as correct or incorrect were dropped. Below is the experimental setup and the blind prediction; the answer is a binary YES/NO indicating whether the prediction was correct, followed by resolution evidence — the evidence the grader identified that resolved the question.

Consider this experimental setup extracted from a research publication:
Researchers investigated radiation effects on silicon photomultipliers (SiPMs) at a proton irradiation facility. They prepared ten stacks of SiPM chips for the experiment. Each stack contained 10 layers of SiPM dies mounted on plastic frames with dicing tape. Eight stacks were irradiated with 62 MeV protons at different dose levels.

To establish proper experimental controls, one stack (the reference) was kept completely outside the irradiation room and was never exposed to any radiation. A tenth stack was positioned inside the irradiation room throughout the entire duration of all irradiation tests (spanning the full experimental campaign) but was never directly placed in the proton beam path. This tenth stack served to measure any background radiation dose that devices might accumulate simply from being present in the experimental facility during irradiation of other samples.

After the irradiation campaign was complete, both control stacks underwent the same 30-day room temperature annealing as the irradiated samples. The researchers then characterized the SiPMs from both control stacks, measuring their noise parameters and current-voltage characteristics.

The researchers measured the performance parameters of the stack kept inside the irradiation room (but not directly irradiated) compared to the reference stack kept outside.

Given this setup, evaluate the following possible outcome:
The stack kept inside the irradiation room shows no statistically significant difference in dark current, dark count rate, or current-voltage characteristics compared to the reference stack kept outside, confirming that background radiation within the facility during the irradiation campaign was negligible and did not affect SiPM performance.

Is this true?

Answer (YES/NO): NO